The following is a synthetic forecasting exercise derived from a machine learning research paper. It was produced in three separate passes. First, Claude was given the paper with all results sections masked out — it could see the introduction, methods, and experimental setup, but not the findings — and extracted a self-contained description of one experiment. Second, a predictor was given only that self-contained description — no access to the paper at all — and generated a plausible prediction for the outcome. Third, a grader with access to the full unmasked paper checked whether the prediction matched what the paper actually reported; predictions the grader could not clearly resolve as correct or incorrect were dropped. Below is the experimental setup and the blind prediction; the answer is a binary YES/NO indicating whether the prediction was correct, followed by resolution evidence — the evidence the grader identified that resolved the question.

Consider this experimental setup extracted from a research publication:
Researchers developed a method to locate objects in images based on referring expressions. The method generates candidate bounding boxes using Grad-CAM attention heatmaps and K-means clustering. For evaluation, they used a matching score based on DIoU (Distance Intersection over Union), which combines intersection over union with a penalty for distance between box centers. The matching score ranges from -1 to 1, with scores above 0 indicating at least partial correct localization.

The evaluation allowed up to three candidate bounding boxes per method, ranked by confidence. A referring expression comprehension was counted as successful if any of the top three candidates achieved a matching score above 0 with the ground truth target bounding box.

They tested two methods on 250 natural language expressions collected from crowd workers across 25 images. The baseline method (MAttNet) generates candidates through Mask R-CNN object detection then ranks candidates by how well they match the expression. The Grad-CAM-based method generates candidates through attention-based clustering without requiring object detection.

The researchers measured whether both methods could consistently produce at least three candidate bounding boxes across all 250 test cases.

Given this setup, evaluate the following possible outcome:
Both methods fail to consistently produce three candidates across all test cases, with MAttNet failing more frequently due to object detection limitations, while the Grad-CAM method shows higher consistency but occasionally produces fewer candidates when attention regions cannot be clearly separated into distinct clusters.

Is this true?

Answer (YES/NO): NO